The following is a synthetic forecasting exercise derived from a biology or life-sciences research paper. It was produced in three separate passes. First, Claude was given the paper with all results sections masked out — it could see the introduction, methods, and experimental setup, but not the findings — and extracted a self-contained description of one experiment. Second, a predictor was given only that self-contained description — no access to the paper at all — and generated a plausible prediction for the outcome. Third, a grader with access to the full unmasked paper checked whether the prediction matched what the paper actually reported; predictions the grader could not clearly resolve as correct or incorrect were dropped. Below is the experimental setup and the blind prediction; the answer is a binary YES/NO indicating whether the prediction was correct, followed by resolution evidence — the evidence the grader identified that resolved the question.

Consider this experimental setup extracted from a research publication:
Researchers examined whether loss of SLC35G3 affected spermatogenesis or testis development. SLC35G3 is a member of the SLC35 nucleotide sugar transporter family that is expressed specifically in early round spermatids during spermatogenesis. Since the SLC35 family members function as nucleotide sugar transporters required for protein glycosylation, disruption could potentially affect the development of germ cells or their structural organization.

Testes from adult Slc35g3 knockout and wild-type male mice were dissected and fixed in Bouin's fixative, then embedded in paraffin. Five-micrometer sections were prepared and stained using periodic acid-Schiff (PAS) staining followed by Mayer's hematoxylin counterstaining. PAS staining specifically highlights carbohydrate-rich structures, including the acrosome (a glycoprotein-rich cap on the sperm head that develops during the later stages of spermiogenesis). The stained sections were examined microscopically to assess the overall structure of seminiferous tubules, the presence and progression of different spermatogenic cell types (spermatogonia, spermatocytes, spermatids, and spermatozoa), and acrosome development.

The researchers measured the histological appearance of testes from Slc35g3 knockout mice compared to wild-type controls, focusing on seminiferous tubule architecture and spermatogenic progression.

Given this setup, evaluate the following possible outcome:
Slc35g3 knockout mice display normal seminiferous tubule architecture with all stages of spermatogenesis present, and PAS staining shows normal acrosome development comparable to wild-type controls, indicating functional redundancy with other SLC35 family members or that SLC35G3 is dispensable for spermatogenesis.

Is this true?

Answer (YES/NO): NO